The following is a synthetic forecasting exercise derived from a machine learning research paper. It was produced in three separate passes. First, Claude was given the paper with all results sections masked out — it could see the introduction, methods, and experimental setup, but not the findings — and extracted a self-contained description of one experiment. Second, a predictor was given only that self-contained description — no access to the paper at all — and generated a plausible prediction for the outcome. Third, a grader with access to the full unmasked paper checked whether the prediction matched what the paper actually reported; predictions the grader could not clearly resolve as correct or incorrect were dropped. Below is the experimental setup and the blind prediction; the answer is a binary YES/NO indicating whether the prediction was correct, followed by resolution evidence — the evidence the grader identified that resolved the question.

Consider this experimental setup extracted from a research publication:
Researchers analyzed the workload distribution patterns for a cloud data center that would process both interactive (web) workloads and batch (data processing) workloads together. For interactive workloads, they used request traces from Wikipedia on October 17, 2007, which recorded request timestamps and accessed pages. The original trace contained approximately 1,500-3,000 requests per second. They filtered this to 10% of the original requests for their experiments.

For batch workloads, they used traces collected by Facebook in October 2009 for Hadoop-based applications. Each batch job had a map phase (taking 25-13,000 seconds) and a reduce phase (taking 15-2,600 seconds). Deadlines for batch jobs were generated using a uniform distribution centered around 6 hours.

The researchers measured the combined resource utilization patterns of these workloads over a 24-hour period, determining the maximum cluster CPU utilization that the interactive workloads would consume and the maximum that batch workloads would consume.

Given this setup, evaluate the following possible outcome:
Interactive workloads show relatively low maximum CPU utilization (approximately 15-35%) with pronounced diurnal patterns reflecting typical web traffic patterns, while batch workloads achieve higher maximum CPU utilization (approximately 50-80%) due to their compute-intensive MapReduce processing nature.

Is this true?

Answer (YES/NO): NO